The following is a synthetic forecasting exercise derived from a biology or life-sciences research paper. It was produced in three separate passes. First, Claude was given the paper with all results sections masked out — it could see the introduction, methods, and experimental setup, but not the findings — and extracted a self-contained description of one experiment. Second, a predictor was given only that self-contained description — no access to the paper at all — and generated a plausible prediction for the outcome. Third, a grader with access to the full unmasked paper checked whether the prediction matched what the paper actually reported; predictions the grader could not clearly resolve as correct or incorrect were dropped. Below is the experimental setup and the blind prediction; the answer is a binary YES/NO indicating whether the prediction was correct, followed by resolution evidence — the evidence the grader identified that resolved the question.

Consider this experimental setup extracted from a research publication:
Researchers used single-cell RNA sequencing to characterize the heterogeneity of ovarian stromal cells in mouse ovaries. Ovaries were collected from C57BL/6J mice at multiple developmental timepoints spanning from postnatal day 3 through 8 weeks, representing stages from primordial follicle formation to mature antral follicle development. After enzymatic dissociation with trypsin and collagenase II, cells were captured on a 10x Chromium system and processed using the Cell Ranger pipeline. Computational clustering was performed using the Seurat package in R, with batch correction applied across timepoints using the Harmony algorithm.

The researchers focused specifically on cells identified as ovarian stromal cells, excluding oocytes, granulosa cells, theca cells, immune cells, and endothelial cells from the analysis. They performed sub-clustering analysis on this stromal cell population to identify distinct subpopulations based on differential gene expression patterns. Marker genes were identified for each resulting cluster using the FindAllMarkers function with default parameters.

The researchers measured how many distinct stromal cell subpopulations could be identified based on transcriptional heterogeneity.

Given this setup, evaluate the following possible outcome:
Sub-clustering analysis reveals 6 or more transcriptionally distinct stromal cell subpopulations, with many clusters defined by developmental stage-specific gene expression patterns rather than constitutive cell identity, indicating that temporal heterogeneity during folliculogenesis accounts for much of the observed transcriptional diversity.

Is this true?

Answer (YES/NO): NO